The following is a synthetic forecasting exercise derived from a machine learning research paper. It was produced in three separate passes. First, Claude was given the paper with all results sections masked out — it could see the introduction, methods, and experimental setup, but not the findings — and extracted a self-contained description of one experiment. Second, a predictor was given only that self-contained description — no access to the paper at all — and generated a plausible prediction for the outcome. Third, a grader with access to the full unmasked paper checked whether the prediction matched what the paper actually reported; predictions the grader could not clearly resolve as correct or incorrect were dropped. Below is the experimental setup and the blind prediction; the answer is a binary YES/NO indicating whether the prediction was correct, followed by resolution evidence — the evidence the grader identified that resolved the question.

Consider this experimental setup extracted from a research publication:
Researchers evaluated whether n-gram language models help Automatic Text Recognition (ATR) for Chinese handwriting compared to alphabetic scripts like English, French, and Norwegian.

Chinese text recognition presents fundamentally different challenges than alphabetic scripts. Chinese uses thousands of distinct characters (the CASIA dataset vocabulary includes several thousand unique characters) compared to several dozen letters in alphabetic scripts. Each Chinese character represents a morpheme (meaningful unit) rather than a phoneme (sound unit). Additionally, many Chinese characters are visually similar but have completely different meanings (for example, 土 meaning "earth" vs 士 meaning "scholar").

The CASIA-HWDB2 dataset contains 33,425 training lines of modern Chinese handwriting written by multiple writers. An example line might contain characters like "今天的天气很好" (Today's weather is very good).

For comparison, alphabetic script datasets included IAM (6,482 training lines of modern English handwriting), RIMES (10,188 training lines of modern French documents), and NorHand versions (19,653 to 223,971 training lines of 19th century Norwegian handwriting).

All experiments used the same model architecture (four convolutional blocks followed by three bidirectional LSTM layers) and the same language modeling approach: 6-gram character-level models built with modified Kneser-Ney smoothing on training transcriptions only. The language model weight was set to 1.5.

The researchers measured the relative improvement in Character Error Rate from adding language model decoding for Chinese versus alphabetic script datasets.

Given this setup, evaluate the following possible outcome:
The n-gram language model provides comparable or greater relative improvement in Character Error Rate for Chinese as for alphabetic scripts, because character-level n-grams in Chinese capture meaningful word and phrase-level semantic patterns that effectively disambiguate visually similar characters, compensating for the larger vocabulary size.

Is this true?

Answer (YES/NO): YES